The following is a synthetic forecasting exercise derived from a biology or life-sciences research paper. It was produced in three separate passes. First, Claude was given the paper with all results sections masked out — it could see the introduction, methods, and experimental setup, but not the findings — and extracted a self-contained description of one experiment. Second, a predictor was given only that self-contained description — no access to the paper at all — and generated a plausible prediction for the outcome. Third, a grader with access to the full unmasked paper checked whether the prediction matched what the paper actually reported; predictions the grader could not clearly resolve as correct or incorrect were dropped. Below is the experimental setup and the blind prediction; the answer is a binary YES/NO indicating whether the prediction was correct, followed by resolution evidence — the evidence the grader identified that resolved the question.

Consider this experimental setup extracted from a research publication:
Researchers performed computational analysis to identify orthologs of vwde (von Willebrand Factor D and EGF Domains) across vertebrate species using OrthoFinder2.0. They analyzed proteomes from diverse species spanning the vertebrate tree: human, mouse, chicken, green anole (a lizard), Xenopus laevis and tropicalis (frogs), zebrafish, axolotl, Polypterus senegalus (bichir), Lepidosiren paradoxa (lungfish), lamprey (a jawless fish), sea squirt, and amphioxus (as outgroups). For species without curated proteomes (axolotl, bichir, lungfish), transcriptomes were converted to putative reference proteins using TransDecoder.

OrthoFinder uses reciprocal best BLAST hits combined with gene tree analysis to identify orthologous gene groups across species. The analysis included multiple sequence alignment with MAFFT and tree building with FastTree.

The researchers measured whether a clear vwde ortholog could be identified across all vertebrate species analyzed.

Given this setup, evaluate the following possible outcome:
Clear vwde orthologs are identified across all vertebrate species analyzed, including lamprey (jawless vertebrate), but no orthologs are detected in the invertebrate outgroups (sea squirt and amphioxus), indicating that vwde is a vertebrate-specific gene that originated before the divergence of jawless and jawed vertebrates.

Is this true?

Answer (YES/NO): NO